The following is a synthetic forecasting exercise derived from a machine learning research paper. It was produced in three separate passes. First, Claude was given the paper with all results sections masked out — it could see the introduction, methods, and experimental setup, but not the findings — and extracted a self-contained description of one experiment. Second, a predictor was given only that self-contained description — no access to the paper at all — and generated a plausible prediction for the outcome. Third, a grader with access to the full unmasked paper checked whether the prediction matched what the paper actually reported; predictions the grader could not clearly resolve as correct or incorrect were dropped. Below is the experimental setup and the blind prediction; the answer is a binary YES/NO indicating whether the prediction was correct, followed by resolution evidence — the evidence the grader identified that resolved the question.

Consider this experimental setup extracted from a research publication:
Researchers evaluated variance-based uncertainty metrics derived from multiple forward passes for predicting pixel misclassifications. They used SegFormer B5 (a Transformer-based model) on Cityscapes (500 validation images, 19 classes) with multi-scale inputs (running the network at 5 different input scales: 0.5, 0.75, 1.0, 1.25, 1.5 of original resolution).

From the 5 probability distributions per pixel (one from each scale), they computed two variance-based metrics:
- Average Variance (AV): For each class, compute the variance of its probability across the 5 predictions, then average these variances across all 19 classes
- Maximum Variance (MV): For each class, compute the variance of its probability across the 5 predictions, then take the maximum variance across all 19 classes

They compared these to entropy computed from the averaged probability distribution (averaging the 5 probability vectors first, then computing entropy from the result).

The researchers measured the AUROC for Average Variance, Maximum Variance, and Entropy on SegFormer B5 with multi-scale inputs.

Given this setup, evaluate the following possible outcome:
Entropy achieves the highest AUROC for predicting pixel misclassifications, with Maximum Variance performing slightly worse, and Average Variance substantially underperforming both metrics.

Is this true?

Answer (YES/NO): NO